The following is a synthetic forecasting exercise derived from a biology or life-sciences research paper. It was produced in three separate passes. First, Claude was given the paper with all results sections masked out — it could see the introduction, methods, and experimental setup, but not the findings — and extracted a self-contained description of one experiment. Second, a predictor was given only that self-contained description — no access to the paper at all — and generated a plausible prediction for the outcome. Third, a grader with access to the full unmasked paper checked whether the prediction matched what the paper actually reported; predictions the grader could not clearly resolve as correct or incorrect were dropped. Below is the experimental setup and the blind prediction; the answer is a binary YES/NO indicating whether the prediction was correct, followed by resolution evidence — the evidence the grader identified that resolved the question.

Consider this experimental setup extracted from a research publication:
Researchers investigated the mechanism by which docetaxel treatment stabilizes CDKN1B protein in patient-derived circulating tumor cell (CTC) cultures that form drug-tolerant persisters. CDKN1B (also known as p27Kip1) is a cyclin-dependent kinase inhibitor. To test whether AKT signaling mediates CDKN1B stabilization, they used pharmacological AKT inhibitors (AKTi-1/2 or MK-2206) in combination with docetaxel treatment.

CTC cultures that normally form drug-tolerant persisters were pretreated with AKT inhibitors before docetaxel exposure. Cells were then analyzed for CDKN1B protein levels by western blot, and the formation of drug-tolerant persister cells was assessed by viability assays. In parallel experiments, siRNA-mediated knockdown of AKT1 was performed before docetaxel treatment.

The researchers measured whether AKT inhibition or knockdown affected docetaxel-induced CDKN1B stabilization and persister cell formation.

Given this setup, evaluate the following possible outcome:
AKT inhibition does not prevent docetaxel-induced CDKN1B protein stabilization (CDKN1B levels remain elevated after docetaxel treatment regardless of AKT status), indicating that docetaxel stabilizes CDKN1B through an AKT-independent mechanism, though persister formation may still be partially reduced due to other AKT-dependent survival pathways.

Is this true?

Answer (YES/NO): NO